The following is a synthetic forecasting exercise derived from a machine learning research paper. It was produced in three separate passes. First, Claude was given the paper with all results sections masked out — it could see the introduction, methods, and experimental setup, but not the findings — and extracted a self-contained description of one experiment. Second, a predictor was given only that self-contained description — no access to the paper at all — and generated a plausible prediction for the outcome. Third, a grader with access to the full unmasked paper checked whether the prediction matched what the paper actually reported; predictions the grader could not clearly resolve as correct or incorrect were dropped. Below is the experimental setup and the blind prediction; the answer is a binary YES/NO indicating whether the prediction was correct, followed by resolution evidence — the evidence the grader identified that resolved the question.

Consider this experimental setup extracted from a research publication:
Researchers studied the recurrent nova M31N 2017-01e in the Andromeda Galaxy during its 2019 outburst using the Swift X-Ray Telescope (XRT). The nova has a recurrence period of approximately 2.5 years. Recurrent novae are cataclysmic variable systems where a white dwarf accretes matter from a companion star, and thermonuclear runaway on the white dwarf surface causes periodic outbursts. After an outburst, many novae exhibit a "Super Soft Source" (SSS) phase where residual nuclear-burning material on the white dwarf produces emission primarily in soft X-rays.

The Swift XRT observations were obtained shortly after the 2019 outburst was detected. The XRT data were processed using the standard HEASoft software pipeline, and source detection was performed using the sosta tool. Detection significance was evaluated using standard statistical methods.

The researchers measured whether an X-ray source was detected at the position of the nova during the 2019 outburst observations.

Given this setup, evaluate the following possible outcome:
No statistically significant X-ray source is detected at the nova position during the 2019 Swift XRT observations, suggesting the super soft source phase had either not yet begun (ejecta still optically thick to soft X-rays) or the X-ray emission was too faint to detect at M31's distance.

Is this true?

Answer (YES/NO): YES